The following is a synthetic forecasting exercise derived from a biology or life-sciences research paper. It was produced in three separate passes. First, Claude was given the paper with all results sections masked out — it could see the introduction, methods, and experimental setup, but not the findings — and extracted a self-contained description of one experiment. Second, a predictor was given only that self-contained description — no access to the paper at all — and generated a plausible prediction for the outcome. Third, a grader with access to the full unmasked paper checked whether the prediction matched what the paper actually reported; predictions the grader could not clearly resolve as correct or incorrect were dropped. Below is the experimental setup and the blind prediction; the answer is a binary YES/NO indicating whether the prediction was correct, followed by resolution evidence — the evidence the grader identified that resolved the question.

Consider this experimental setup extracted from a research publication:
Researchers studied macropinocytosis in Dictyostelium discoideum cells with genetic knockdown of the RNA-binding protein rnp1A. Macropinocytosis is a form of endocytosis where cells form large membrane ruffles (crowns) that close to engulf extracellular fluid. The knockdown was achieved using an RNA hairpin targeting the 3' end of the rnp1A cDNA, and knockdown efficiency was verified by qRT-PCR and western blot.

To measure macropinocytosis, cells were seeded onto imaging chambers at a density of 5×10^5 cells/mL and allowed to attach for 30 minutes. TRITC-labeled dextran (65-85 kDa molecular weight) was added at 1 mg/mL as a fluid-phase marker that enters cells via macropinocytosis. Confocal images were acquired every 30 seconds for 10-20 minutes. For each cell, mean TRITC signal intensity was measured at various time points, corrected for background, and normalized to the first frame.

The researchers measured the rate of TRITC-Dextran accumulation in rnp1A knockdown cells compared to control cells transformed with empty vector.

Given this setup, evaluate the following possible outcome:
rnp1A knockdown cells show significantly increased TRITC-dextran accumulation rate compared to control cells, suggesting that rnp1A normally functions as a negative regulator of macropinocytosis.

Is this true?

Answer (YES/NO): NO